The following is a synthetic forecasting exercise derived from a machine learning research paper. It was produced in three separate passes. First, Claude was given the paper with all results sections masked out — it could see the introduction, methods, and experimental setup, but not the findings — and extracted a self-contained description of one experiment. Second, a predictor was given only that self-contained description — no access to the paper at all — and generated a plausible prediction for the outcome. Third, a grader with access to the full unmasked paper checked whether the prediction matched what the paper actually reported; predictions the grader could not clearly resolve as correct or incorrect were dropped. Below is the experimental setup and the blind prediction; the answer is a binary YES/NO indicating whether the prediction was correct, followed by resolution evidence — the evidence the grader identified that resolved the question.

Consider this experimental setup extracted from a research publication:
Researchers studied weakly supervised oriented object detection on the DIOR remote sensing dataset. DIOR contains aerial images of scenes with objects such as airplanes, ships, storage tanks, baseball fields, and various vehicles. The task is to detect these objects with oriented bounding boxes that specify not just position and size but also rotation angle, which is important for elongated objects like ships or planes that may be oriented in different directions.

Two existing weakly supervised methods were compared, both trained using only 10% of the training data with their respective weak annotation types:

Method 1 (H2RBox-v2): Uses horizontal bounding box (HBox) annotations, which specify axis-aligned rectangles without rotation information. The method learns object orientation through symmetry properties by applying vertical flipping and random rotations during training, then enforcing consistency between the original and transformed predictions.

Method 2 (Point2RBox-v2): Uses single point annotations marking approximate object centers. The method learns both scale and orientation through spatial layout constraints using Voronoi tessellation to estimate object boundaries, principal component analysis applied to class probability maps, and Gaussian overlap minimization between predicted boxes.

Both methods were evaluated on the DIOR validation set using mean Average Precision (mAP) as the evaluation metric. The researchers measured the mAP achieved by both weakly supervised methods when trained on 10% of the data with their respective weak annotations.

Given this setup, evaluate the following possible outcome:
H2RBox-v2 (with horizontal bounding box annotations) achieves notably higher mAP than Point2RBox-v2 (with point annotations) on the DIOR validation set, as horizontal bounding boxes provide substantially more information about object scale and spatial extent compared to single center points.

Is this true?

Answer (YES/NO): YES